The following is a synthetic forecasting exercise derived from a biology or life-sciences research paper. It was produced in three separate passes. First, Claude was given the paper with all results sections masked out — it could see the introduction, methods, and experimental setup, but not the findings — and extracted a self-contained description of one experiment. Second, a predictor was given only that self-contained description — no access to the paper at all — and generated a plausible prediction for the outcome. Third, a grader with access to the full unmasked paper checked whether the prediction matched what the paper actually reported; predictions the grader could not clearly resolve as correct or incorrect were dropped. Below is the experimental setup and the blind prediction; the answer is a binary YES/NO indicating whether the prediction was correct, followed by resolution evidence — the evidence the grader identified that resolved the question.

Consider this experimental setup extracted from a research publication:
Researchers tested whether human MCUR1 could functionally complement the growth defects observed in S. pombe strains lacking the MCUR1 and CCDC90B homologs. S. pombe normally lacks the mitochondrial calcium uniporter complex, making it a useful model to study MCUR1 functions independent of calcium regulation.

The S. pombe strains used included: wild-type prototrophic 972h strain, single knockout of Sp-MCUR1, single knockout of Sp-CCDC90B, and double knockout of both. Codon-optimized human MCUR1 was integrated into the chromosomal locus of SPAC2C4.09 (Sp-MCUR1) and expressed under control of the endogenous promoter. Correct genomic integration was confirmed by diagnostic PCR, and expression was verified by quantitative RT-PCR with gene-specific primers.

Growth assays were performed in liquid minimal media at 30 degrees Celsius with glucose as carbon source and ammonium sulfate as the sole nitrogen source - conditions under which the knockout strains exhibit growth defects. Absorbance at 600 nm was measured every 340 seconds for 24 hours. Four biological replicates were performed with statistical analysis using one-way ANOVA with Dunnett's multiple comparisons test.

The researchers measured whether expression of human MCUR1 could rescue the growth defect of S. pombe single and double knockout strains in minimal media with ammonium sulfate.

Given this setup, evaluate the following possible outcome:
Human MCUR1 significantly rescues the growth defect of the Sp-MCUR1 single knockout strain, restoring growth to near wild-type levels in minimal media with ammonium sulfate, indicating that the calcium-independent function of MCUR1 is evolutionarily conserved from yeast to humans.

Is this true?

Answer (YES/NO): NO